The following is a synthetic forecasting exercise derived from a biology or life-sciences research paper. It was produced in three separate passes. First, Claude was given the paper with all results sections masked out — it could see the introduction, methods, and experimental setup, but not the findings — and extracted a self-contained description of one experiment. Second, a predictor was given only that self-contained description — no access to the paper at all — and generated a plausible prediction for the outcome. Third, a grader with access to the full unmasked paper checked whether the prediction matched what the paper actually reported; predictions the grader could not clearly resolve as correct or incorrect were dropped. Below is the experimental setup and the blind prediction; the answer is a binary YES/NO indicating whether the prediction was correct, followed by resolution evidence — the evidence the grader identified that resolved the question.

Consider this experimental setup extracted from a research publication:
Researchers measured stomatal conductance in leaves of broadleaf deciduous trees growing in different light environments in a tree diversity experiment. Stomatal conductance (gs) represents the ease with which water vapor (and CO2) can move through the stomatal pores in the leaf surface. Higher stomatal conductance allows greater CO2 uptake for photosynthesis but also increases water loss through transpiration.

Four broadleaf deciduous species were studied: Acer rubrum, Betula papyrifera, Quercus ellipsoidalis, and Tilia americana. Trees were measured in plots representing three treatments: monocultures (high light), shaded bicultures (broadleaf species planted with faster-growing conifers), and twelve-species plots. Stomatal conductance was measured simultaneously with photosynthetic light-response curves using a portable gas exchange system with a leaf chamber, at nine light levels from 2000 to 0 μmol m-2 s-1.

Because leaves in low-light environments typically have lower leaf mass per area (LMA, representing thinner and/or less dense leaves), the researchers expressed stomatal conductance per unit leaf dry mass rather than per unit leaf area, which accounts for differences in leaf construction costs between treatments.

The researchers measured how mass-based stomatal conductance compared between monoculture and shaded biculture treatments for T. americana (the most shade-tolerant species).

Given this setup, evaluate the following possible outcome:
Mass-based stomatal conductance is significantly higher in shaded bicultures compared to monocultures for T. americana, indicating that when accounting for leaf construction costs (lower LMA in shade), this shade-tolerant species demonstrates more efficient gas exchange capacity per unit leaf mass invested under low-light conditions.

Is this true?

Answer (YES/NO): YES